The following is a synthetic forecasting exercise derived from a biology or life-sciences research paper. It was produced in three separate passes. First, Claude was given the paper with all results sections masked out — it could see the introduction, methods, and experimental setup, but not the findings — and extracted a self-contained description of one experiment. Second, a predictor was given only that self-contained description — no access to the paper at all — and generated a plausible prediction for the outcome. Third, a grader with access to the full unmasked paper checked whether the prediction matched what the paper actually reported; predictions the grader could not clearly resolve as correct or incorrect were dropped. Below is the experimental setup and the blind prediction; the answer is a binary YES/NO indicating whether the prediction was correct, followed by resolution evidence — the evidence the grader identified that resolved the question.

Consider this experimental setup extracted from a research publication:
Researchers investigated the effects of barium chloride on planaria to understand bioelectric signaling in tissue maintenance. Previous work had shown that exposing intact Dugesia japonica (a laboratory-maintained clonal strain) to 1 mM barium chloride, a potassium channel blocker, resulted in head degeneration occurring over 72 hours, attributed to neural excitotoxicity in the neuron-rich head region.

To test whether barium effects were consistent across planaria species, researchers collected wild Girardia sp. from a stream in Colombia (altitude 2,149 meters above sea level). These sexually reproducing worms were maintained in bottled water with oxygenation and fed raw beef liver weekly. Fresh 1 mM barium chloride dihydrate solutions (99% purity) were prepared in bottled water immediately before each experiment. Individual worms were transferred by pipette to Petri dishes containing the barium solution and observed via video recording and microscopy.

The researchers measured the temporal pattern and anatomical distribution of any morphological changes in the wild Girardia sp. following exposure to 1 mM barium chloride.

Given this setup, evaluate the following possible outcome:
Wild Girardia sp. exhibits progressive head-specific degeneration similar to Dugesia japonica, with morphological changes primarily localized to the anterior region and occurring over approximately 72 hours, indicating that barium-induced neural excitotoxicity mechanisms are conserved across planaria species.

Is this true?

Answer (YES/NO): NO